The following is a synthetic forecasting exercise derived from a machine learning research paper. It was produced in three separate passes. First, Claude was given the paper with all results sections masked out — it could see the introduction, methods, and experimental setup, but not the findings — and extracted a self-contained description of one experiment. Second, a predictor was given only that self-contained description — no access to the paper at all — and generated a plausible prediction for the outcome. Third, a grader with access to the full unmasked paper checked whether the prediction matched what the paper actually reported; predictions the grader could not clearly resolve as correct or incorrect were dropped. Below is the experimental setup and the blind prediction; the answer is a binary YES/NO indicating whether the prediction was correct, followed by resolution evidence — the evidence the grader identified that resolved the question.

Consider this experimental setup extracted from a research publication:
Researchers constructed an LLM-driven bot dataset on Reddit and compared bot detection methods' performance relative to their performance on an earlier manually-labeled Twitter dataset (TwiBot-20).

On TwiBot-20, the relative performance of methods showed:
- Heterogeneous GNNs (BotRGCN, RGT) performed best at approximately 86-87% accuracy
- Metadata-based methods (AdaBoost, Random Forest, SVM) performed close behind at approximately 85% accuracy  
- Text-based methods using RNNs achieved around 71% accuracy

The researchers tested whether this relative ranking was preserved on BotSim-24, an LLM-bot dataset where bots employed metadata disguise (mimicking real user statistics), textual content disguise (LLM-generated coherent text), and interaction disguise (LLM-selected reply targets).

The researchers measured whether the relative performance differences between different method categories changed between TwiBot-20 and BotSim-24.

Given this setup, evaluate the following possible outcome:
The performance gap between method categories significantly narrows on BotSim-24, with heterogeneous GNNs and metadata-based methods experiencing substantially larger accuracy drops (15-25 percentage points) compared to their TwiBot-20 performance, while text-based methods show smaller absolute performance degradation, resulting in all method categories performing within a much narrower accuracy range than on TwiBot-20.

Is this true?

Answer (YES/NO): NO